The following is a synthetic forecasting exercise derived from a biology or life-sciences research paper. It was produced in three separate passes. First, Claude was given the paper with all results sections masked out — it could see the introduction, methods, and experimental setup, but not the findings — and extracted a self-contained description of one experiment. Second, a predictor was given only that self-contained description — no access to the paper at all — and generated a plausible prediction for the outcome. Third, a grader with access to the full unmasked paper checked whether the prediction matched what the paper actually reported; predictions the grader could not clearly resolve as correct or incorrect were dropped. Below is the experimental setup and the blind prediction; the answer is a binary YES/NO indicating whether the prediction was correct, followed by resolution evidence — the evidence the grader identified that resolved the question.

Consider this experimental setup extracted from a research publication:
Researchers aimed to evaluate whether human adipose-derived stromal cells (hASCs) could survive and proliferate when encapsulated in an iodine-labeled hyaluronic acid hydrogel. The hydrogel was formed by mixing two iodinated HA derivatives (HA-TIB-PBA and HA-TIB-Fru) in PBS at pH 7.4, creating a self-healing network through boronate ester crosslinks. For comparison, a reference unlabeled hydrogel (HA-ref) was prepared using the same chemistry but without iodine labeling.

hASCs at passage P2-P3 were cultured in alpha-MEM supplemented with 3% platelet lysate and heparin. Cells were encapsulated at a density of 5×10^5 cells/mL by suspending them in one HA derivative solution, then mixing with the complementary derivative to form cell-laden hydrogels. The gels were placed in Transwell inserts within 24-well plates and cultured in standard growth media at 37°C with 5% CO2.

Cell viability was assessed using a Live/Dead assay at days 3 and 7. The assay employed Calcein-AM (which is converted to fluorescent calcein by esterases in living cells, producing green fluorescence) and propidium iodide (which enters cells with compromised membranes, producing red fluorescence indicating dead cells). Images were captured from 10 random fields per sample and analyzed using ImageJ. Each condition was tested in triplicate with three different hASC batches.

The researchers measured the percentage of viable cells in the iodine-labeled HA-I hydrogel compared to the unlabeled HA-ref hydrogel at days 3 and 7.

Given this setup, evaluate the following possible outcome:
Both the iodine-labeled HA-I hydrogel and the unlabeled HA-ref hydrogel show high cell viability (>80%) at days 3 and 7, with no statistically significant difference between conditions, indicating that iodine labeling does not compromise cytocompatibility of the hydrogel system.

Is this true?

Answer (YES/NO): YES